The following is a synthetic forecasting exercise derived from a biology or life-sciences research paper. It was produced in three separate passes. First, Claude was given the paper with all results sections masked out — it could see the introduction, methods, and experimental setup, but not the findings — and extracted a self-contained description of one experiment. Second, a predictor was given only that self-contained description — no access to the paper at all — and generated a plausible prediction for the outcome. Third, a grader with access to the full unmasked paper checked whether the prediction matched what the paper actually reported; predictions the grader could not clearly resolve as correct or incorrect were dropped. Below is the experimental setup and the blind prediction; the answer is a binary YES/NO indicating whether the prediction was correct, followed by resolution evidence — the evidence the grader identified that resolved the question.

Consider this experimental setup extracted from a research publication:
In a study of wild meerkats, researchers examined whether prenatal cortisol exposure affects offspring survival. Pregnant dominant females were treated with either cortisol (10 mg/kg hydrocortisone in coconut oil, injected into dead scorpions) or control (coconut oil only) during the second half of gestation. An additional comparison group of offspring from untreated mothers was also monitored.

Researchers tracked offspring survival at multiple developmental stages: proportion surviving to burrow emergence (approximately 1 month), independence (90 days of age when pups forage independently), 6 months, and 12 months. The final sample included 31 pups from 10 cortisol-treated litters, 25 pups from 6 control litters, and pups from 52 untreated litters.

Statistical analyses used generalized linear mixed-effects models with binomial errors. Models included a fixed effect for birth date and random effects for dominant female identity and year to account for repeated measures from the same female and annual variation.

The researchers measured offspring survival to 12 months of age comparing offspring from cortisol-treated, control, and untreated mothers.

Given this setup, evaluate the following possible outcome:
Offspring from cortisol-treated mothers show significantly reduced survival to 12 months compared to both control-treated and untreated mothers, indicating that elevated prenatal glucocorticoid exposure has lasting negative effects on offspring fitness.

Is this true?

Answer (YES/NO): NO